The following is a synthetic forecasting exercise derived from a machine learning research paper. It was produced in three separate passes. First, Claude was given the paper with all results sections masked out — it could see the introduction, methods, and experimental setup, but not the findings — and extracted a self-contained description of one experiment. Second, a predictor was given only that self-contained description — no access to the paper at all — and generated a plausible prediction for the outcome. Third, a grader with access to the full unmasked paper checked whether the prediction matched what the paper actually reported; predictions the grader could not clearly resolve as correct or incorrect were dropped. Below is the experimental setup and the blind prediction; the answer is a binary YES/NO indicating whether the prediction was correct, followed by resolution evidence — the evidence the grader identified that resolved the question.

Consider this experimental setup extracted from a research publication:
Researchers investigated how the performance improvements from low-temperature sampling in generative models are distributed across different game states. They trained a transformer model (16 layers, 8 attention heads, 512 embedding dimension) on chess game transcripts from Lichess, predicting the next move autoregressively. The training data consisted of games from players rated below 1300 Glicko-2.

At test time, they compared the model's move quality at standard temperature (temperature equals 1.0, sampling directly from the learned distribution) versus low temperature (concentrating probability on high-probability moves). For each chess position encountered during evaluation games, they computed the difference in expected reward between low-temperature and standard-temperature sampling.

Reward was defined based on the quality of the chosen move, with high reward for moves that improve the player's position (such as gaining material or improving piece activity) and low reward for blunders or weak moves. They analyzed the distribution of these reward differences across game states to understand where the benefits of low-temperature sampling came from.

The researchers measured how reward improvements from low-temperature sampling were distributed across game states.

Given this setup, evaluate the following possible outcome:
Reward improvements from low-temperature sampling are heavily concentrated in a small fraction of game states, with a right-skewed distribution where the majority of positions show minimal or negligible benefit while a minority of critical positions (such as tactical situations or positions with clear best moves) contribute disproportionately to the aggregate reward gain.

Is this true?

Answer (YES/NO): YES